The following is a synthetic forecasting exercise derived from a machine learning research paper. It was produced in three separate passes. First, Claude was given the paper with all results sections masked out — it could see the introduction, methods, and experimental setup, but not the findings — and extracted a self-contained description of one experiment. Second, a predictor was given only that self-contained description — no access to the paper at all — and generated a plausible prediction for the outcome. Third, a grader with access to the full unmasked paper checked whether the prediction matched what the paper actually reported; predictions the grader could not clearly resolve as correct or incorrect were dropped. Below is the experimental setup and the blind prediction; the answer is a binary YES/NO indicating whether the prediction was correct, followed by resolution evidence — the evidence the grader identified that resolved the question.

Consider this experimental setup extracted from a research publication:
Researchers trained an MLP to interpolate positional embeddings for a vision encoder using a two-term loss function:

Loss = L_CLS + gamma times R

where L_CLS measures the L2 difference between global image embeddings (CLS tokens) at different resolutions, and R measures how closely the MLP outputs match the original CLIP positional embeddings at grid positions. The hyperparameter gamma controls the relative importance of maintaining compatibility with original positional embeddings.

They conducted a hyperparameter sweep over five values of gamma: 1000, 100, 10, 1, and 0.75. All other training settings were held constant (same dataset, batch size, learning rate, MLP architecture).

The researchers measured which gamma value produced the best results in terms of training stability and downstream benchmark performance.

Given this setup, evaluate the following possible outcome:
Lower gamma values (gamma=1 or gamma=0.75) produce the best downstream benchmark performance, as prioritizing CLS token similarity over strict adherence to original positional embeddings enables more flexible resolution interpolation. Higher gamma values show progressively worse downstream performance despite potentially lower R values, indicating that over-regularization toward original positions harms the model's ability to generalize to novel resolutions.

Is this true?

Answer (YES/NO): NO